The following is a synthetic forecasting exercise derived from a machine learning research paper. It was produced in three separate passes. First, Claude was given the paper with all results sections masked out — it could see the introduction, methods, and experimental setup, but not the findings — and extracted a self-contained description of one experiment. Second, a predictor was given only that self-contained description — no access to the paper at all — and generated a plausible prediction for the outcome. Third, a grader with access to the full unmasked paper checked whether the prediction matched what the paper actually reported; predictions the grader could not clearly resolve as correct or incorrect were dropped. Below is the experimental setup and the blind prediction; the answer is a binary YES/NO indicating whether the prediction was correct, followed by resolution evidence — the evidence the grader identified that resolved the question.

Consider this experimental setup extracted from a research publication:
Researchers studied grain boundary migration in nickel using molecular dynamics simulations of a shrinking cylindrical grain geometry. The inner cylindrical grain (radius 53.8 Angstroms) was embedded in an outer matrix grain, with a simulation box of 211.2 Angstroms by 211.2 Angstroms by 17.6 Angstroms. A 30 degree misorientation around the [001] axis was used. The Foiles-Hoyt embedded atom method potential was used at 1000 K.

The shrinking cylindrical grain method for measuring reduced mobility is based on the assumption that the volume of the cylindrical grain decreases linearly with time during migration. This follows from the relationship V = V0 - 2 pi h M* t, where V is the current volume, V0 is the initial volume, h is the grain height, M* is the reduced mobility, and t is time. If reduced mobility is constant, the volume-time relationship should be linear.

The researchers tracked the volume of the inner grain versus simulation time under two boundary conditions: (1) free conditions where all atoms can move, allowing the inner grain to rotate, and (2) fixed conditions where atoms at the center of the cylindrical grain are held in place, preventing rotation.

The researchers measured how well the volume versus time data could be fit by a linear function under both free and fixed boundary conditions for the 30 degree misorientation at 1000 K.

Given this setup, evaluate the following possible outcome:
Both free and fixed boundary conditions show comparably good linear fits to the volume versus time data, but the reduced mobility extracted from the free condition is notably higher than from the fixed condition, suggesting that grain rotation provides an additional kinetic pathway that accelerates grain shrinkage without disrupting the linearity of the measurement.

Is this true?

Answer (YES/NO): YES